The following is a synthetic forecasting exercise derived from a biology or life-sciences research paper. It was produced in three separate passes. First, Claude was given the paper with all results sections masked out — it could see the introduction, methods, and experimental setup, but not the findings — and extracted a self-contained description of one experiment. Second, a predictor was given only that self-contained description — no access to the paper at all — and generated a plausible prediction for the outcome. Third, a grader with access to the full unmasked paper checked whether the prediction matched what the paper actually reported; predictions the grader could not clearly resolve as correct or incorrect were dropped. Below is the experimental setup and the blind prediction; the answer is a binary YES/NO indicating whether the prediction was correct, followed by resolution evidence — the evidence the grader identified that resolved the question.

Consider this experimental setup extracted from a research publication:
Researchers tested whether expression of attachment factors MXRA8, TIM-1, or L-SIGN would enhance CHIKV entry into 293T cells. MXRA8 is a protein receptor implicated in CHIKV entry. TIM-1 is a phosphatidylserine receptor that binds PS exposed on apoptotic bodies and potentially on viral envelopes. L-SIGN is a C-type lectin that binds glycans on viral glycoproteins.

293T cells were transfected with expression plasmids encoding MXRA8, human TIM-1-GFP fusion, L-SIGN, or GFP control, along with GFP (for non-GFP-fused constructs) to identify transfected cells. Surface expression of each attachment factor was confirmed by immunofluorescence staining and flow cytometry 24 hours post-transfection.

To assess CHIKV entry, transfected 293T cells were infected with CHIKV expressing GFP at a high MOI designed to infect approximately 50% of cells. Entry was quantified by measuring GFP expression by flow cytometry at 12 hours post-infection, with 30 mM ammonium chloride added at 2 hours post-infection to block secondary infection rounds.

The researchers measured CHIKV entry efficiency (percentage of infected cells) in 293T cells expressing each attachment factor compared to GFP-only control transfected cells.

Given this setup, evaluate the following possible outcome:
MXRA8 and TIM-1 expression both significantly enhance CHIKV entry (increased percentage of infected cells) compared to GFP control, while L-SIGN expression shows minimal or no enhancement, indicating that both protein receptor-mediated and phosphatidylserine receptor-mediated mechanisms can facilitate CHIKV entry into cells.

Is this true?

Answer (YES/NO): NO